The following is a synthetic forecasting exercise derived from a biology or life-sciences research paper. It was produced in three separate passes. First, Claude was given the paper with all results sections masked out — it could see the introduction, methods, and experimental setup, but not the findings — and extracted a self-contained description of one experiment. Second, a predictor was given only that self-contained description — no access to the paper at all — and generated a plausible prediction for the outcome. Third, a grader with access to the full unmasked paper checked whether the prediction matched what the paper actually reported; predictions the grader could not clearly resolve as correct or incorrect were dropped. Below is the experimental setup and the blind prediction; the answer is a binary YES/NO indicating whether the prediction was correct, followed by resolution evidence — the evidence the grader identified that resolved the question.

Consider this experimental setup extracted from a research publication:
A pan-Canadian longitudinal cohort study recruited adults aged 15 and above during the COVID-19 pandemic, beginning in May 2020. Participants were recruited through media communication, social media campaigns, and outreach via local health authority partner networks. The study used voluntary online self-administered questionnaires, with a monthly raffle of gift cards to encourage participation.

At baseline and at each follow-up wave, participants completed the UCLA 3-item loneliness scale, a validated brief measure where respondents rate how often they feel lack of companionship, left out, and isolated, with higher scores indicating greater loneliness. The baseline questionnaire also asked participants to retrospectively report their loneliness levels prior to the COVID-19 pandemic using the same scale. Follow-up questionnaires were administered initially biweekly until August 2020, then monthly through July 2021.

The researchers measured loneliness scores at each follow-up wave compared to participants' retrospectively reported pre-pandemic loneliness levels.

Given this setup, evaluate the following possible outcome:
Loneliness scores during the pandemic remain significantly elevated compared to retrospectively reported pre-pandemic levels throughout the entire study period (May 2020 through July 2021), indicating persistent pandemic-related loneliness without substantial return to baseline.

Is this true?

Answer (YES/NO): YES